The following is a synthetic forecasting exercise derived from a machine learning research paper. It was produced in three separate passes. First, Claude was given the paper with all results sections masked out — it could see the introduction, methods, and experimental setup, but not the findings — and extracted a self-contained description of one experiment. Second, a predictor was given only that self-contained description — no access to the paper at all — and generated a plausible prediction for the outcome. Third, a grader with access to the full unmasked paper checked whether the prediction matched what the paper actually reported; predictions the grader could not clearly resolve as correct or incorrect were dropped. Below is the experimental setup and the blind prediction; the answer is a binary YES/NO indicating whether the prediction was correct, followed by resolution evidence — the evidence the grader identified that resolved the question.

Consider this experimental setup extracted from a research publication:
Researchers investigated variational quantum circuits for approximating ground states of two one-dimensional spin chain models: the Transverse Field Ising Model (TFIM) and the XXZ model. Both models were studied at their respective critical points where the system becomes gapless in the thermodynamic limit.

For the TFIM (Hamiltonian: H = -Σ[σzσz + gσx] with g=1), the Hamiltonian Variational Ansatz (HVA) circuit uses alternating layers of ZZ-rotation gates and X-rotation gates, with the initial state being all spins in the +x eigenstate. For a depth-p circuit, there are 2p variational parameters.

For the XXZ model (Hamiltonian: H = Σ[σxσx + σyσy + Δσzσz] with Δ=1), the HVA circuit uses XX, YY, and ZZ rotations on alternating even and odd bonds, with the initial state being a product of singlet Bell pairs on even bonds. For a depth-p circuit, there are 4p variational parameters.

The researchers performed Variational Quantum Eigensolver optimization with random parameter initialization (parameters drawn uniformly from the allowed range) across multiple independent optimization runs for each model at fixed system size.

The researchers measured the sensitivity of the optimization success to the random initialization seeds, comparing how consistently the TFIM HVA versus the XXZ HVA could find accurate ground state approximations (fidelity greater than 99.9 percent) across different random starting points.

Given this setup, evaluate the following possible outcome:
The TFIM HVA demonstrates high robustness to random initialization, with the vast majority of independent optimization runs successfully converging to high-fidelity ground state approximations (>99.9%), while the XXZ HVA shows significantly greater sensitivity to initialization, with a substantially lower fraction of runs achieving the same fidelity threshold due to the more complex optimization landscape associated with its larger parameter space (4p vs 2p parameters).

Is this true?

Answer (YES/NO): YES